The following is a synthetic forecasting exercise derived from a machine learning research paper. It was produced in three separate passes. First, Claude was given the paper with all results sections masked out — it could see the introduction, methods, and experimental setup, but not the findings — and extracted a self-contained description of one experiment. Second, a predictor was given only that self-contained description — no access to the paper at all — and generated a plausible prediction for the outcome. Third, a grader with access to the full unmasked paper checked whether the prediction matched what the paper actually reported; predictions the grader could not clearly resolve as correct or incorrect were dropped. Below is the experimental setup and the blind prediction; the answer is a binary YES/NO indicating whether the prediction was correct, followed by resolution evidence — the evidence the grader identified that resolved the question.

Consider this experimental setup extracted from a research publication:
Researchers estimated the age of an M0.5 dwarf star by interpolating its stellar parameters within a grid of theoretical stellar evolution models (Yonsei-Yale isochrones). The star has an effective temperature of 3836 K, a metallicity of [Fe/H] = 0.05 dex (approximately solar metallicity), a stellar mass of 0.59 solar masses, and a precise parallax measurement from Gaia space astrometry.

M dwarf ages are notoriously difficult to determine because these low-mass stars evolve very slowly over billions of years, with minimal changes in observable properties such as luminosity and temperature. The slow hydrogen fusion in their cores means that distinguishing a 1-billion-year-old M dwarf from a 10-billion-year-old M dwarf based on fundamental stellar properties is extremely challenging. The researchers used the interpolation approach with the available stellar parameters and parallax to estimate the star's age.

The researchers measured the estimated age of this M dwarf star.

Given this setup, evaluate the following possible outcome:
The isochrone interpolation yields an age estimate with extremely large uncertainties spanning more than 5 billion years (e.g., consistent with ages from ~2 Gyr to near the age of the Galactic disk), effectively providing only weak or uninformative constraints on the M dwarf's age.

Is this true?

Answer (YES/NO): YES